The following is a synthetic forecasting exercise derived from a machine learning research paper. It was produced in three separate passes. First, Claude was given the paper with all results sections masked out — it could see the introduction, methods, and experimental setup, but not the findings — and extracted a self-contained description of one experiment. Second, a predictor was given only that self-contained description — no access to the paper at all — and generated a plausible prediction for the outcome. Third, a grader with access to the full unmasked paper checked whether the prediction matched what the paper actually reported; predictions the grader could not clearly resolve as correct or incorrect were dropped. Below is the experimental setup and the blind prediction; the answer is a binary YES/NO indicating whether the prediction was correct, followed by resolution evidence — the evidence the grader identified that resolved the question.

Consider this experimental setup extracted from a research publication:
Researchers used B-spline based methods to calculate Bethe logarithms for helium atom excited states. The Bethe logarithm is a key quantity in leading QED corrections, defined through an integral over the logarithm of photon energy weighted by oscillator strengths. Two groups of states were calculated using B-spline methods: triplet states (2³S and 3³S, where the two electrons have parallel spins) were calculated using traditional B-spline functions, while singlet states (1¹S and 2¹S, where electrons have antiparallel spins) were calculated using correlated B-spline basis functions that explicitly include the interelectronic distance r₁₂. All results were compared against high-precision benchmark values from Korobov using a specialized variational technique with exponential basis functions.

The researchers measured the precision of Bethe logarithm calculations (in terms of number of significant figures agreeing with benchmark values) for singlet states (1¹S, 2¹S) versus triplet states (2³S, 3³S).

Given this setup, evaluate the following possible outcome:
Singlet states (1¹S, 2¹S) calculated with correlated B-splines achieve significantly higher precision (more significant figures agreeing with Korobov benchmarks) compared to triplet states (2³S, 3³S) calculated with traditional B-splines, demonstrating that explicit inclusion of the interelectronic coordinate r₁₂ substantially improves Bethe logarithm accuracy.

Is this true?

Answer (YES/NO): YES